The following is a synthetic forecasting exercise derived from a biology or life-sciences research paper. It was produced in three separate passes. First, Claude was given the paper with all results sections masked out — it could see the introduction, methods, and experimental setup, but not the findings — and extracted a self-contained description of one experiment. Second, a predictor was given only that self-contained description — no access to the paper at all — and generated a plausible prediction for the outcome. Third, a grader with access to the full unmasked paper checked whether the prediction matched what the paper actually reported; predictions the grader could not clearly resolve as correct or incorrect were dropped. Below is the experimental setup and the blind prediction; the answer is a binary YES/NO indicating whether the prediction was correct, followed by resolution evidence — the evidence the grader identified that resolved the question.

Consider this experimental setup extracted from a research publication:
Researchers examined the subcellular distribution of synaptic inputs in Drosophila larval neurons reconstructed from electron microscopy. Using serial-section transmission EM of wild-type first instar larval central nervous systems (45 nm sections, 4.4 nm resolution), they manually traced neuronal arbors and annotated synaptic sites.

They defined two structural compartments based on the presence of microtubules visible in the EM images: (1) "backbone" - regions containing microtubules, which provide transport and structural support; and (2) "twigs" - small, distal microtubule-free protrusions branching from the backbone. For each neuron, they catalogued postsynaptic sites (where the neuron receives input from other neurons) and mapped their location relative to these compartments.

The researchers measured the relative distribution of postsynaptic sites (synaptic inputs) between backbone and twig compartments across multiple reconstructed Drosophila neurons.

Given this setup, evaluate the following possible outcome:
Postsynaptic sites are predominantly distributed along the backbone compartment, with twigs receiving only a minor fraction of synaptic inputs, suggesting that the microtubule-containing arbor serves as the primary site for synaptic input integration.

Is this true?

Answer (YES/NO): NO